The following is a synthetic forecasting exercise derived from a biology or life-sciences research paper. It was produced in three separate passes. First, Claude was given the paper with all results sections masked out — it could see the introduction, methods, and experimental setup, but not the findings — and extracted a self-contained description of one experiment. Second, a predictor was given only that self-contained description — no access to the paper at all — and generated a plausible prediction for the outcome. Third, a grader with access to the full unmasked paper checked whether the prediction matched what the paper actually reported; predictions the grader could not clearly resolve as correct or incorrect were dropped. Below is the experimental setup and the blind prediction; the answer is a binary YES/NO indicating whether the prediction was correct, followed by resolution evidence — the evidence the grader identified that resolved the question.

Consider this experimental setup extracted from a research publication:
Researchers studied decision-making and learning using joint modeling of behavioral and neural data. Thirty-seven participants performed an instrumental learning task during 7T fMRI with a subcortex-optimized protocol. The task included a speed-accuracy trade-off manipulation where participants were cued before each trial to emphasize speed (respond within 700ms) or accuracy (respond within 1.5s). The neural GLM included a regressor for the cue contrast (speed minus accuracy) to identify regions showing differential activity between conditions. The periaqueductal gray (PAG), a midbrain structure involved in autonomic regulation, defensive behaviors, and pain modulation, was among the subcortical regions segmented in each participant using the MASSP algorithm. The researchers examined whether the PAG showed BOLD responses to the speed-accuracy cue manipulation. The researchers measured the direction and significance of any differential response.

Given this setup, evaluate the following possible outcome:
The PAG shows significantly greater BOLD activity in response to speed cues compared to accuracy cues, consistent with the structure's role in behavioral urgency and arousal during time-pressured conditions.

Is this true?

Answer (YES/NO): NO